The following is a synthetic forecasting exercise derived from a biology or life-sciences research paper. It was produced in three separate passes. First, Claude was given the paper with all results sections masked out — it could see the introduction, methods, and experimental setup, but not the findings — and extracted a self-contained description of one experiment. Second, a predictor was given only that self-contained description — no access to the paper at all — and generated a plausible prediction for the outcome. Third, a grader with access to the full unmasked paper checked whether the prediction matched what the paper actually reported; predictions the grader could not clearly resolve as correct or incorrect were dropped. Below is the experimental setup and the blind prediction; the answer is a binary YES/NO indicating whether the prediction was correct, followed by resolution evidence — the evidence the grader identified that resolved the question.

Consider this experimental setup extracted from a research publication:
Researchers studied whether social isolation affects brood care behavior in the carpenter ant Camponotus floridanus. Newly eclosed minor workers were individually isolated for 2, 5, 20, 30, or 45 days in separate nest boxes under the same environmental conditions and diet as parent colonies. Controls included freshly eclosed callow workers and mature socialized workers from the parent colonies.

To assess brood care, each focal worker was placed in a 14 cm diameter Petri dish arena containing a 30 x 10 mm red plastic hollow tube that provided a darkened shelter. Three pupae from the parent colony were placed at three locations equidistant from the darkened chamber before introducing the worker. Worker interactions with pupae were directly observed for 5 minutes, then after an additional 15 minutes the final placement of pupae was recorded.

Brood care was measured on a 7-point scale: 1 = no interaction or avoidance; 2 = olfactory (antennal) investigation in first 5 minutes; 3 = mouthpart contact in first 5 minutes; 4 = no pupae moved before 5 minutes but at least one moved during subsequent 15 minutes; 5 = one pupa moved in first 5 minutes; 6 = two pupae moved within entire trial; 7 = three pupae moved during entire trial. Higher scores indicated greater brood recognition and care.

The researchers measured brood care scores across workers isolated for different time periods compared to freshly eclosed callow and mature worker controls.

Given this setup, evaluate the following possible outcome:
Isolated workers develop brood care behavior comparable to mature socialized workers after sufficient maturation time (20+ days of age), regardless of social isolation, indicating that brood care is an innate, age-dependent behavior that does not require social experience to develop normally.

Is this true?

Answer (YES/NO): NO